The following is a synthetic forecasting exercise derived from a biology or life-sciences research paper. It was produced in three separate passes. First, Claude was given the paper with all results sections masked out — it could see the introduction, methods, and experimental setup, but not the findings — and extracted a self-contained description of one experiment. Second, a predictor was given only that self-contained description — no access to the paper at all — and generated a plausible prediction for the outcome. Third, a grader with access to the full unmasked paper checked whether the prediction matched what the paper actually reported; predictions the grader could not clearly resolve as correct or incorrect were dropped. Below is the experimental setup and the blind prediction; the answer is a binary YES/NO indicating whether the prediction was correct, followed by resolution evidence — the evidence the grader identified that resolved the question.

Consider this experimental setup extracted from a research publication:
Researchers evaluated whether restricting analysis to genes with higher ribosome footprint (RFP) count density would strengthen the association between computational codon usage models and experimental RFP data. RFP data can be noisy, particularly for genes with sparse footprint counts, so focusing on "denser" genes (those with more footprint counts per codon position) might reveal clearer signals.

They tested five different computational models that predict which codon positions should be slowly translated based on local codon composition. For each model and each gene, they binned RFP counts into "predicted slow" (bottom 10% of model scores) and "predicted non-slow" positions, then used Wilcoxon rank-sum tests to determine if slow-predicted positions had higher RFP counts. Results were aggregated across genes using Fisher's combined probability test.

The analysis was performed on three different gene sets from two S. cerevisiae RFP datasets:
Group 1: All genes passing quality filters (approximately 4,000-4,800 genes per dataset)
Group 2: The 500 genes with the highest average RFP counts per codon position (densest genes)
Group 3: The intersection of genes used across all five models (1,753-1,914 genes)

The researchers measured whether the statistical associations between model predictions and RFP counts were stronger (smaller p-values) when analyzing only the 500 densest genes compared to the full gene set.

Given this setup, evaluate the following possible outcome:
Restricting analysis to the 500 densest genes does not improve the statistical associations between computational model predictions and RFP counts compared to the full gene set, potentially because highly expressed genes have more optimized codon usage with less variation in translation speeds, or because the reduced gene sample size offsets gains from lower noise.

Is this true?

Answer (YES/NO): YES